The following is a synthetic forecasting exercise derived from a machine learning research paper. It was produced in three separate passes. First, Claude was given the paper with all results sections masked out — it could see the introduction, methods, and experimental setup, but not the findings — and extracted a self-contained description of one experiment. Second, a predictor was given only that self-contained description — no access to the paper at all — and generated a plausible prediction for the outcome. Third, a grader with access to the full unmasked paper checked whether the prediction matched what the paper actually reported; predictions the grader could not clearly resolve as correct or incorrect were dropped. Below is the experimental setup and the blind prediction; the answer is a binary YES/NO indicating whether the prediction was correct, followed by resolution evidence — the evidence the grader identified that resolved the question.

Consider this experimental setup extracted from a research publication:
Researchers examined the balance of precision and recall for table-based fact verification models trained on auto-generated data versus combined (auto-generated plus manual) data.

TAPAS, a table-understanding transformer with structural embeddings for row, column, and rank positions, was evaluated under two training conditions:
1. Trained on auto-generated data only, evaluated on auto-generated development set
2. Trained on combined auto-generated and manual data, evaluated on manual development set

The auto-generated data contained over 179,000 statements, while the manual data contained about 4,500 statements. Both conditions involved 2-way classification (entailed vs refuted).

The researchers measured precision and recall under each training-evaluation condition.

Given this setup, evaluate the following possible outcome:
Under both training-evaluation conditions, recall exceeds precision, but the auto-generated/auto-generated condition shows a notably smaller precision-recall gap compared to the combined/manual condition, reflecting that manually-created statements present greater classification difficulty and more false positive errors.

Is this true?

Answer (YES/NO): NO